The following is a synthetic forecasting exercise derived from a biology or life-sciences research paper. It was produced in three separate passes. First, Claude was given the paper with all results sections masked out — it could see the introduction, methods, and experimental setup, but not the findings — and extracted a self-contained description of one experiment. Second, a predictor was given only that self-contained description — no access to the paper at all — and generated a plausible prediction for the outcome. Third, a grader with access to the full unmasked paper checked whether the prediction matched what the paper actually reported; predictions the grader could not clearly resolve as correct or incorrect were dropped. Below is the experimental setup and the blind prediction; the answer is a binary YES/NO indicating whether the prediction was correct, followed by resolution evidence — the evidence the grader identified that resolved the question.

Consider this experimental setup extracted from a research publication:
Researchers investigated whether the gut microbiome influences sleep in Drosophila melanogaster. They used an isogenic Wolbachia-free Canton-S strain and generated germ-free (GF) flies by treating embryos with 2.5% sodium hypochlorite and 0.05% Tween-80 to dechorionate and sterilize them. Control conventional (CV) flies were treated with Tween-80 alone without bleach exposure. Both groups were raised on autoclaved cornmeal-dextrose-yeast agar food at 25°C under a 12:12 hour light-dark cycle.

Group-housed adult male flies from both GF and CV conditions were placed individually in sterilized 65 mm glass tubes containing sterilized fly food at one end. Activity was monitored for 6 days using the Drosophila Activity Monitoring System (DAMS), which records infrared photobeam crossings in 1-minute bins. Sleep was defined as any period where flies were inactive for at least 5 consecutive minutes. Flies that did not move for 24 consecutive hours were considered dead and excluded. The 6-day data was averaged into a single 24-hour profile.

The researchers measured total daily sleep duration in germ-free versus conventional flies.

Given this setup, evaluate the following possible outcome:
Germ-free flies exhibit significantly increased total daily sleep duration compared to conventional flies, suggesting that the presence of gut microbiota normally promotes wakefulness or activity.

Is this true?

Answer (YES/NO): NO